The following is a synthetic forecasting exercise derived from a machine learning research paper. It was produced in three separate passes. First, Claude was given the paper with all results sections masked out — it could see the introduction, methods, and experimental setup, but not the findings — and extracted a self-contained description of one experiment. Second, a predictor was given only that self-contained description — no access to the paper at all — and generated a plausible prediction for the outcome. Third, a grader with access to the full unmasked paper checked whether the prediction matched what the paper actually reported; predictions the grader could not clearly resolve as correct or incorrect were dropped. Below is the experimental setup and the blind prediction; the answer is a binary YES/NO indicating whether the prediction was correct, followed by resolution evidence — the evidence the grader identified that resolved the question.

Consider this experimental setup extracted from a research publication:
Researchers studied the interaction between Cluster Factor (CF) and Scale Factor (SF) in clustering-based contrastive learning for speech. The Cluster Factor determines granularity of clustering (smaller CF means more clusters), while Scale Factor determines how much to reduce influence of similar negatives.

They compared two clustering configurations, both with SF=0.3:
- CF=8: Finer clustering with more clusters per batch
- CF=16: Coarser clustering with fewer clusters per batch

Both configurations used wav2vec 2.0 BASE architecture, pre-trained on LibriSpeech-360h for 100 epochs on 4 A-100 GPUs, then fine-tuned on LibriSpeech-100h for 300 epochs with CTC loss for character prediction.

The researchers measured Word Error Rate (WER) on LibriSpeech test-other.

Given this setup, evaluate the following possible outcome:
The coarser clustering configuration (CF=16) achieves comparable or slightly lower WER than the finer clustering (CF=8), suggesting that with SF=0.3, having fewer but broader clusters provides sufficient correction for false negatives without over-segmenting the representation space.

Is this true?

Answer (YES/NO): YES